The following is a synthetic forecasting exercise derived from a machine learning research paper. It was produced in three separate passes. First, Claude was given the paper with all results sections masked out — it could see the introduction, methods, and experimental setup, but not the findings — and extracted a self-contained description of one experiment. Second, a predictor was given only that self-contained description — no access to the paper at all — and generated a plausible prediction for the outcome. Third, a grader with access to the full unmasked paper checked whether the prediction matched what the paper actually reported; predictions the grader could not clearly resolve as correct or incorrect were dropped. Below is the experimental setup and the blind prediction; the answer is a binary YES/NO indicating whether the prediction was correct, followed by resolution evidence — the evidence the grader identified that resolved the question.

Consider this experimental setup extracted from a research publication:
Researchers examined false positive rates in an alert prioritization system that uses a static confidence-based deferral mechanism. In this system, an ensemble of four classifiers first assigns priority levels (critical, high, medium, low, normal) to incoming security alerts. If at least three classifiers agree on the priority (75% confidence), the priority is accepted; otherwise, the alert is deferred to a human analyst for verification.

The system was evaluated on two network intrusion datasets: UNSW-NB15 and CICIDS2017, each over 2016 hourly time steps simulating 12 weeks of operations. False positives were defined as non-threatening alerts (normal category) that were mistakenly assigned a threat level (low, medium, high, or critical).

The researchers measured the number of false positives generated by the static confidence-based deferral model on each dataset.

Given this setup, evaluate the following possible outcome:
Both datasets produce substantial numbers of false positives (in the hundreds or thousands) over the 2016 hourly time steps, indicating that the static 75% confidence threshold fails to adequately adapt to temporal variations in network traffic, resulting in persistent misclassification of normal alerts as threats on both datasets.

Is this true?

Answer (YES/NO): NO